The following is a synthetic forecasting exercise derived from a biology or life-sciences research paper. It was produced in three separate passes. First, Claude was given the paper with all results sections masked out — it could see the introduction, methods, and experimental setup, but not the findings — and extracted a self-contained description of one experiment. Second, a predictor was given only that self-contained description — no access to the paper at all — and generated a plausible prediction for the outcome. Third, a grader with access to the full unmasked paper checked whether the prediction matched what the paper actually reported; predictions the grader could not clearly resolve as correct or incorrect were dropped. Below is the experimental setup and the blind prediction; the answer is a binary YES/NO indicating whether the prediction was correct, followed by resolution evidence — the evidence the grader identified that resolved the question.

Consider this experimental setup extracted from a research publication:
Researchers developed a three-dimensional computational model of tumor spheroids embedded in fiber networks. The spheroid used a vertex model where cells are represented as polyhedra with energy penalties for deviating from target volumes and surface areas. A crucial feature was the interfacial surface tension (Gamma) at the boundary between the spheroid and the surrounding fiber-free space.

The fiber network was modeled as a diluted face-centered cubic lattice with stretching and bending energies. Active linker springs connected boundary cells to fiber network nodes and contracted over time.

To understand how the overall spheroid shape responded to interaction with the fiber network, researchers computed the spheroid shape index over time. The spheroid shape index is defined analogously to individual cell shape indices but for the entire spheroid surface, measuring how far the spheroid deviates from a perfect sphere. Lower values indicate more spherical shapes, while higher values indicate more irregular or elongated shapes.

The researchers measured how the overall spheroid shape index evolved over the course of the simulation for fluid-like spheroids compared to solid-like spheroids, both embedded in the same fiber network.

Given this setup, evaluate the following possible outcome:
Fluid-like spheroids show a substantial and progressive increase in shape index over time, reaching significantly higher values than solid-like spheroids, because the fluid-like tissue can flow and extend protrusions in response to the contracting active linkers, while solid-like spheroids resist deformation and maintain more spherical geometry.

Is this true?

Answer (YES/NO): YES